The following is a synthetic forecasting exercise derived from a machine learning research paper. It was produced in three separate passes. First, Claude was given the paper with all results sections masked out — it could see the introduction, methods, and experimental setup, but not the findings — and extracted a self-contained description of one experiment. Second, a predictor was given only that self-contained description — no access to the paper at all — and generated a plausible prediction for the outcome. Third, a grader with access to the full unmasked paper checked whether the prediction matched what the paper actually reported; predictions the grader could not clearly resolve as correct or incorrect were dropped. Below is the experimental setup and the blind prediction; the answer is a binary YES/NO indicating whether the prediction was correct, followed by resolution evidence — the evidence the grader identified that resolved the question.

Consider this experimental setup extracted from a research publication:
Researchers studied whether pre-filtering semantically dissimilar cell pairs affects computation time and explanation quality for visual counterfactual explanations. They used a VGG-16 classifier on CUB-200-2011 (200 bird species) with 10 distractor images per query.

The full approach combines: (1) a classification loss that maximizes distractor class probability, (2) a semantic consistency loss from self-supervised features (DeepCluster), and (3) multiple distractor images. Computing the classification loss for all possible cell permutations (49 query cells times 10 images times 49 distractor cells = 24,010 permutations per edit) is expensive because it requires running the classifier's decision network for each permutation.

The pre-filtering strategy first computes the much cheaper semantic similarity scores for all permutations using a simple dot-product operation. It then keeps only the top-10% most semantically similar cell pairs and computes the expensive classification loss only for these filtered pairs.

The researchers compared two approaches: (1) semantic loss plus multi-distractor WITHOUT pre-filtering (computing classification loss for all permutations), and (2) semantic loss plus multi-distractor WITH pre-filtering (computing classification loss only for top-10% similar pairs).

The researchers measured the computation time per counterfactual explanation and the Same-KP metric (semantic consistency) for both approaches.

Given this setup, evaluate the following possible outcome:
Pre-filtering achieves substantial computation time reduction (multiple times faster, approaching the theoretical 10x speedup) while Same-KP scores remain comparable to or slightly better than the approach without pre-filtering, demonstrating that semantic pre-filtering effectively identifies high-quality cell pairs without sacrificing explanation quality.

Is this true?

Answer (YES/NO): NO